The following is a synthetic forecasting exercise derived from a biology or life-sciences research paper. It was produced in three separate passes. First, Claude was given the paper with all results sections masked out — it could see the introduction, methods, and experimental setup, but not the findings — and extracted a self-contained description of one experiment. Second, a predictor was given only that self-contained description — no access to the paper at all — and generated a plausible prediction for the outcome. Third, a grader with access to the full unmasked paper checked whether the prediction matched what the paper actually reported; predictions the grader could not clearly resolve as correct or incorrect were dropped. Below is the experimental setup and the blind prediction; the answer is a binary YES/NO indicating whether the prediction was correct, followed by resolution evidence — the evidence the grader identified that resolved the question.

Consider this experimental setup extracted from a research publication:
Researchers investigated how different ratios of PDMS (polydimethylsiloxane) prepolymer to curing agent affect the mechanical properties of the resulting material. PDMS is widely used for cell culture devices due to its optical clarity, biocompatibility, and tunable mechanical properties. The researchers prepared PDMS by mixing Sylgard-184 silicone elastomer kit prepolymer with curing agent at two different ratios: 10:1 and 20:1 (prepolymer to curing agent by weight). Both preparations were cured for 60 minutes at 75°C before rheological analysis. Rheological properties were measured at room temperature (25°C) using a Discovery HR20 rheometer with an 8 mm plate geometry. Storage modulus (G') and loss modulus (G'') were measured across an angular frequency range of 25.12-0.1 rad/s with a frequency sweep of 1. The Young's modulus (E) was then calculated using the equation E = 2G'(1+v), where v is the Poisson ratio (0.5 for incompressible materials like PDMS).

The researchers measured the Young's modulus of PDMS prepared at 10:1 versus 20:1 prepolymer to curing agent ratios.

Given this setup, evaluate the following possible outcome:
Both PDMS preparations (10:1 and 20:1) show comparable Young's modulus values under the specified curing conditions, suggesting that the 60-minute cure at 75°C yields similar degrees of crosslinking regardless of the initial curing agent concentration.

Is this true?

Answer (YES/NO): NO